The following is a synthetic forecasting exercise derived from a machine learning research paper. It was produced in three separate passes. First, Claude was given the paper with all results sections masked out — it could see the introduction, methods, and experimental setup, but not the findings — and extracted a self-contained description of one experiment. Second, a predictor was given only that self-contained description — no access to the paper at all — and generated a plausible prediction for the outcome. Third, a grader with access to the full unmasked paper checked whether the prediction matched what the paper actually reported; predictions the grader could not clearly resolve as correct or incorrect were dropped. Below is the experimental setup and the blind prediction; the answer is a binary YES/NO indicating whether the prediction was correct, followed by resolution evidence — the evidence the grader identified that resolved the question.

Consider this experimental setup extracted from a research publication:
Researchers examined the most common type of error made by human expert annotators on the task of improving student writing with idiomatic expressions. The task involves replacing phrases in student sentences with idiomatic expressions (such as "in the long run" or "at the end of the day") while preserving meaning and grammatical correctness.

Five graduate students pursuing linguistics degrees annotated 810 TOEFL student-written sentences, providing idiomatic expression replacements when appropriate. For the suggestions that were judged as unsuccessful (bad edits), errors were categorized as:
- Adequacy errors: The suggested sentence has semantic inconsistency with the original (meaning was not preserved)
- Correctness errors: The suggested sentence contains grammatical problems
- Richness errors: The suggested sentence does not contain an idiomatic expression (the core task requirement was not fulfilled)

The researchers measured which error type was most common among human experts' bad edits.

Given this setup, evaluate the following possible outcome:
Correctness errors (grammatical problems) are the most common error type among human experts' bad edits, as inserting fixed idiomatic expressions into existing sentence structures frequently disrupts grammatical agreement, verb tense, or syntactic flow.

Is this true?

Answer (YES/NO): NO